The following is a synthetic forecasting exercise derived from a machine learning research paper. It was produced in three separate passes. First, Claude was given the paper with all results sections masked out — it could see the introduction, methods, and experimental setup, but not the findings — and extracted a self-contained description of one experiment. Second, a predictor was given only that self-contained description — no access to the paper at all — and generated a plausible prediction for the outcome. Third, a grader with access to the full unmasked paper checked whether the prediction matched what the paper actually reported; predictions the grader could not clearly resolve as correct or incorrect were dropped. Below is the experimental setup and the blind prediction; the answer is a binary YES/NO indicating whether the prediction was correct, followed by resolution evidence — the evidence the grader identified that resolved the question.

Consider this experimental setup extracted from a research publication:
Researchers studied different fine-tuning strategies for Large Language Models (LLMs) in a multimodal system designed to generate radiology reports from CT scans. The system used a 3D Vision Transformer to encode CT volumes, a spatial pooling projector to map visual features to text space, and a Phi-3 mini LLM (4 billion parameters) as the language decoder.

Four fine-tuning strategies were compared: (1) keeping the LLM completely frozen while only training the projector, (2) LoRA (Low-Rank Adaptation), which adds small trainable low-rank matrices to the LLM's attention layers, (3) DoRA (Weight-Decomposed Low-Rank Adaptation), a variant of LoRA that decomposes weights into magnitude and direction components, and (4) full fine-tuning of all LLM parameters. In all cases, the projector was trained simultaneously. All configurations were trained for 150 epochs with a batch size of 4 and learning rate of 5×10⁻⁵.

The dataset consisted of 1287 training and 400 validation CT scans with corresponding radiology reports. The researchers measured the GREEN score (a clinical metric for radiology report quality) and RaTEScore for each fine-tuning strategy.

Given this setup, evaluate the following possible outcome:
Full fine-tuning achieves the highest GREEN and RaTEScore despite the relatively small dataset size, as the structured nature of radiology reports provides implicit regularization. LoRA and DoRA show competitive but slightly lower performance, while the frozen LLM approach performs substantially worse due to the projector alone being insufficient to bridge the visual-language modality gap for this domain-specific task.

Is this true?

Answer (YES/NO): NO